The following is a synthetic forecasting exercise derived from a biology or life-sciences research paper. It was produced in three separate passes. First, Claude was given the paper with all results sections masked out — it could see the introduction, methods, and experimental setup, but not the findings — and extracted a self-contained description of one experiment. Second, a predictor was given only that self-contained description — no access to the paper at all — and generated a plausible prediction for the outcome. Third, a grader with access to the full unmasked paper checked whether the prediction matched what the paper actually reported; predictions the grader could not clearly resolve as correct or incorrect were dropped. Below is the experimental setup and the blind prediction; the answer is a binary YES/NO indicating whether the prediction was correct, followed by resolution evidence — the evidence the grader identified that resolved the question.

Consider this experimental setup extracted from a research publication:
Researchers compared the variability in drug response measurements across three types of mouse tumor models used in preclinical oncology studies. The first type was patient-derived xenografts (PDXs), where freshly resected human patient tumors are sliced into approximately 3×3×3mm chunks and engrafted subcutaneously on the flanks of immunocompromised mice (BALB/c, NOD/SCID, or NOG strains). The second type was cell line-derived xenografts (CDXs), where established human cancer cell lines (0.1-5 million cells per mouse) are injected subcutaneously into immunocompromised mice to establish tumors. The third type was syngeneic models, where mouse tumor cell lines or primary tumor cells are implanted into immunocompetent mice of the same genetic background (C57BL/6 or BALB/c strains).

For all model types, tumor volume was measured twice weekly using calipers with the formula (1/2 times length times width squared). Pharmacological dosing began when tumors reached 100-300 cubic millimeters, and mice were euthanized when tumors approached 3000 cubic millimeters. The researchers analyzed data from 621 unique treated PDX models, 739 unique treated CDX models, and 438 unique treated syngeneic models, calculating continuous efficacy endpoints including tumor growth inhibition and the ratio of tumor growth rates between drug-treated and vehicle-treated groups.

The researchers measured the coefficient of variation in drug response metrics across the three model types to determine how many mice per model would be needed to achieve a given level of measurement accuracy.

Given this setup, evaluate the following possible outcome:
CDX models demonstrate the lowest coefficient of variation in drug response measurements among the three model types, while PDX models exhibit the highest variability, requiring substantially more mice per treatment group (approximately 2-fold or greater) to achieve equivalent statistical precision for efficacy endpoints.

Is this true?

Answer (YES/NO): NO